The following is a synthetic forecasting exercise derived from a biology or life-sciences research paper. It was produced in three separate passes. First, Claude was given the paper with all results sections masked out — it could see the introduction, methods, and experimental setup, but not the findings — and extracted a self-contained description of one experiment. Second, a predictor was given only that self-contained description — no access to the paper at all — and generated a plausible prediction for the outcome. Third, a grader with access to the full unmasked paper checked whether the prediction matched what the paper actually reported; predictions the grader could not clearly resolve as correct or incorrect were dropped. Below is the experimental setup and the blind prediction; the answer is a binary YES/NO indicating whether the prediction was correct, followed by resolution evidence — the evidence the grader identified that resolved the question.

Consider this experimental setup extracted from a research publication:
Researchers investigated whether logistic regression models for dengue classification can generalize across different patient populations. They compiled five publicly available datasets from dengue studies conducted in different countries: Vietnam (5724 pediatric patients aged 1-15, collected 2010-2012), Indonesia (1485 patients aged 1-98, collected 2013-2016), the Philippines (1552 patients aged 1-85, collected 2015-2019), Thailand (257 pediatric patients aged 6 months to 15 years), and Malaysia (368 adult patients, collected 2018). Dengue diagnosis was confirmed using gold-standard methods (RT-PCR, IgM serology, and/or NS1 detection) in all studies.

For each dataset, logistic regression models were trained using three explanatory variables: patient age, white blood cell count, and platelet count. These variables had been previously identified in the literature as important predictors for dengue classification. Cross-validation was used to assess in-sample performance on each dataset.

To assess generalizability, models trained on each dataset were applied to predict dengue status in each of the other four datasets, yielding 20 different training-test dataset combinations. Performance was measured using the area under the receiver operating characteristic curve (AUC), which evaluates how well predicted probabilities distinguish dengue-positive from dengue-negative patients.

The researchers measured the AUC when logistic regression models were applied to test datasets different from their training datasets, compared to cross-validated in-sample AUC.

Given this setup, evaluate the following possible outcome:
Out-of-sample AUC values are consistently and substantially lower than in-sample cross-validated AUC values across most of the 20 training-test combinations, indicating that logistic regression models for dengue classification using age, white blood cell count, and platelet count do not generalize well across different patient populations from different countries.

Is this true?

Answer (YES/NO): NO